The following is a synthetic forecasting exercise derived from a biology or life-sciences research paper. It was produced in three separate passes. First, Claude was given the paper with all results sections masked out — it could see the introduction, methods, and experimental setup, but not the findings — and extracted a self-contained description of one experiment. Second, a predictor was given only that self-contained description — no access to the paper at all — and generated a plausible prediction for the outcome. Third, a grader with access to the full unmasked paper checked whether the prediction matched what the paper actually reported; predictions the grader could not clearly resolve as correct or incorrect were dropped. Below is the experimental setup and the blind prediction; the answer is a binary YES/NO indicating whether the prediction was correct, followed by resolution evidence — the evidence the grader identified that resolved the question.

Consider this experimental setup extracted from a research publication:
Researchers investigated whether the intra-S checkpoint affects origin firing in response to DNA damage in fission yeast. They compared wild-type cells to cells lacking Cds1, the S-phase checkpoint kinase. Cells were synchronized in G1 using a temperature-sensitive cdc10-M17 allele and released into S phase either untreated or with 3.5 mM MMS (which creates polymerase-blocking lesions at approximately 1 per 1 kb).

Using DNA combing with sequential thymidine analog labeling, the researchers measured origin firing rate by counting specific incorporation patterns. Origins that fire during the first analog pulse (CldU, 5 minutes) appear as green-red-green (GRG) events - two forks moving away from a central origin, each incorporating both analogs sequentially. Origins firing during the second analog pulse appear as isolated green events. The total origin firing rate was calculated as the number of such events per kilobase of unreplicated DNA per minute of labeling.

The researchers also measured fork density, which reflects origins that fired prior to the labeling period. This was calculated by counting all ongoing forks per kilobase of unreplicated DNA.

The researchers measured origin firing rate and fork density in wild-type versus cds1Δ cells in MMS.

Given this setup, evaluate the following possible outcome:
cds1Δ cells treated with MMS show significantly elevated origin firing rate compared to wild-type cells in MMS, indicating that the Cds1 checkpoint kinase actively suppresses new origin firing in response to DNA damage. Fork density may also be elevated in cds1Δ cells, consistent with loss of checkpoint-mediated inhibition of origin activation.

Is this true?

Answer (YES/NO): YES